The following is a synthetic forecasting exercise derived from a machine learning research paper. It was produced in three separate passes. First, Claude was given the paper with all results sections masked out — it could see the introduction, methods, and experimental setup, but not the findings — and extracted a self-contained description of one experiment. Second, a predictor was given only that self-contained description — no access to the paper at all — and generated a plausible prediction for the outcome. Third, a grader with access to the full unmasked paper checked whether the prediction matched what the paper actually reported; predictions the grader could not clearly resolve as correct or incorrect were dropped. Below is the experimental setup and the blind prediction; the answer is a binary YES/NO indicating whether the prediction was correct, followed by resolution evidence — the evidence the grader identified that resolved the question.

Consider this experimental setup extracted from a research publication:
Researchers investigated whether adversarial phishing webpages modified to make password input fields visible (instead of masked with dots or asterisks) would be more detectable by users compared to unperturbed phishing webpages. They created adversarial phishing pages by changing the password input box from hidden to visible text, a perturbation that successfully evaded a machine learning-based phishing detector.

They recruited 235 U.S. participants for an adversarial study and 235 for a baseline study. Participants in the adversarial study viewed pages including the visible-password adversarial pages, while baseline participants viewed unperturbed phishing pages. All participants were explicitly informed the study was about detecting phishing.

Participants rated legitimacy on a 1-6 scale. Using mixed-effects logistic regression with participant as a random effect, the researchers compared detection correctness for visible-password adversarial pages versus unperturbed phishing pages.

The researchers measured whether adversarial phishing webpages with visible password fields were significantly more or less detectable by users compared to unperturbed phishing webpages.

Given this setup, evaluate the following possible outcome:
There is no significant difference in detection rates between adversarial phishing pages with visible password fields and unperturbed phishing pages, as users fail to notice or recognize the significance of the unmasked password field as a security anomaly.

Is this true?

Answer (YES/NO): YES